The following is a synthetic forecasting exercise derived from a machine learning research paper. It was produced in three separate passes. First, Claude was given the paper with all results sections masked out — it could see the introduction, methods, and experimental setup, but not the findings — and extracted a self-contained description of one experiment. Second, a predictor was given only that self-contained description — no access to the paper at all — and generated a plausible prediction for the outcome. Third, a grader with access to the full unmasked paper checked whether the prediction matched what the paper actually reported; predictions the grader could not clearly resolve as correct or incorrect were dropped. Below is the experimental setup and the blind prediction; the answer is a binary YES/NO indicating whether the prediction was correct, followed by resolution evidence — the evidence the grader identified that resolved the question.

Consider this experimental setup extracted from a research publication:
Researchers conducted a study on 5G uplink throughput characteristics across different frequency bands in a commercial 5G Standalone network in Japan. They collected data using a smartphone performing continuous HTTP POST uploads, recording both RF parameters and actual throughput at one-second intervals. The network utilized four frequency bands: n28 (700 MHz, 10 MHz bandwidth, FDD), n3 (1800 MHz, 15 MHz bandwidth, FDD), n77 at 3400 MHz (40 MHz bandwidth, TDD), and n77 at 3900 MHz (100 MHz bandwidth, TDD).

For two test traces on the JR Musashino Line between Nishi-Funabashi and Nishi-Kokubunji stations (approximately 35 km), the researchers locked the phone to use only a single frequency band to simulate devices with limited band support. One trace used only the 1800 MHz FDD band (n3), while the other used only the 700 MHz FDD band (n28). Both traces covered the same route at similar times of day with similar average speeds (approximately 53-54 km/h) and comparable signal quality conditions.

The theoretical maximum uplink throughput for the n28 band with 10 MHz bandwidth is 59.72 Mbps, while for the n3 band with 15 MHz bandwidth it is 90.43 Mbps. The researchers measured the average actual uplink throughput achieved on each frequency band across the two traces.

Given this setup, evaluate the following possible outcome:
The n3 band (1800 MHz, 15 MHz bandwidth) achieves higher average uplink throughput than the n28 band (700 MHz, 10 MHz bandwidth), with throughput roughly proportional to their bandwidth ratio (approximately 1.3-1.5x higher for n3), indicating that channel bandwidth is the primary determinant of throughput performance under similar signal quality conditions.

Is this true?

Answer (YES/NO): NO